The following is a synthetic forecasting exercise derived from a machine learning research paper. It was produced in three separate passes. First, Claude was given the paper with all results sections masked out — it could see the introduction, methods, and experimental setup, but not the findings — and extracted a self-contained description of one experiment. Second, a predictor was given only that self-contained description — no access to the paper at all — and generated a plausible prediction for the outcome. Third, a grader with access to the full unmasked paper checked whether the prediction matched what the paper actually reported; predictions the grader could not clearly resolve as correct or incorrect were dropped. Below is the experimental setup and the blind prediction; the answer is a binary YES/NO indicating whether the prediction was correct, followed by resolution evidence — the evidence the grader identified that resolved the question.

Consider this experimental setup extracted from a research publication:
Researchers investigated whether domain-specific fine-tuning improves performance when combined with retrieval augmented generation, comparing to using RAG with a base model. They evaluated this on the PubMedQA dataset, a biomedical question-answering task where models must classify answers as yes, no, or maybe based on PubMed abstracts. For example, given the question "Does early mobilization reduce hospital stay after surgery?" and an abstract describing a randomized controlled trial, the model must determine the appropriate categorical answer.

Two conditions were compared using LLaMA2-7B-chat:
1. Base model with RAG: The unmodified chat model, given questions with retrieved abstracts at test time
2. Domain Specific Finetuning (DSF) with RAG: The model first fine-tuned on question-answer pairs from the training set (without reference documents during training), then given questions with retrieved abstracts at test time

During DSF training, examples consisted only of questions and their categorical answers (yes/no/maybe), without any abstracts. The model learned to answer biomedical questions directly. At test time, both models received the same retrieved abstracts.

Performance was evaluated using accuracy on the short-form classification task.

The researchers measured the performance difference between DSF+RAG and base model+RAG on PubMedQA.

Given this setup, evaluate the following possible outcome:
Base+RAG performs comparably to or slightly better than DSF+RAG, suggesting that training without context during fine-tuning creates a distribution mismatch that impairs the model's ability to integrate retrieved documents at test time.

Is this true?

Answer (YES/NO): NO